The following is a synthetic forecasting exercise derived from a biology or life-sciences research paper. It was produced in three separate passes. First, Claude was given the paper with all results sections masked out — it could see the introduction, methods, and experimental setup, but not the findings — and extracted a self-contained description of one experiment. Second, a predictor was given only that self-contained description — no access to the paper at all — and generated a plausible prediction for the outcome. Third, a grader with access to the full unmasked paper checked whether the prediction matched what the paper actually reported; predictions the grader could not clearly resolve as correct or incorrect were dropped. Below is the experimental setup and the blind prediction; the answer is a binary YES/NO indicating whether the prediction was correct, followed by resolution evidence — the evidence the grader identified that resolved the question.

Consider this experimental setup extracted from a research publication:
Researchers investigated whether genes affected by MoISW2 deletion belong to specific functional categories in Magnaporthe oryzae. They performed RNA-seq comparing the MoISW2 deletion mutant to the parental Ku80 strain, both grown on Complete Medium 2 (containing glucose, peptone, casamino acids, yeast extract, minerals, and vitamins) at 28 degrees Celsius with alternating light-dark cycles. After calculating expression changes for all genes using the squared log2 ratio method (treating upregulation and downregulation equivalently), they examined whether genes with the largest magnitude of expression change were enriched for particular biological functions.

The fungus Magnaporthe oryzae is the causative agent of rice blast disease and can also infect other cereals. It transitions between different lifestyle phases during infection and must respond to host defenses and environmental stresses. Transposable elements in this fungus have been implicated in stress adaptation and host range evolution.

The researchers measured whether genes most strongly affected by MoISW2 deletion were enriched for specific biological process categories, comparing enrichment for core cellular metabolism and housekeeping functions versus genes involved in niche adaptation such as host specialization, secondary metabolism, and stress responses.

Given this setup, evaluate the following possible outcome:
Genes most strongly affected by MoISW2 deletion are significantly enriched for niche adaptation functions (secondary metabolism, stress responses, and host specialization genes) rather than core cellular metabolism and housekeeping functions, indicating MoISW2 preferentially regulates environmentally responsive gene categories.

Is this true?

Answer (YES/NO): YES